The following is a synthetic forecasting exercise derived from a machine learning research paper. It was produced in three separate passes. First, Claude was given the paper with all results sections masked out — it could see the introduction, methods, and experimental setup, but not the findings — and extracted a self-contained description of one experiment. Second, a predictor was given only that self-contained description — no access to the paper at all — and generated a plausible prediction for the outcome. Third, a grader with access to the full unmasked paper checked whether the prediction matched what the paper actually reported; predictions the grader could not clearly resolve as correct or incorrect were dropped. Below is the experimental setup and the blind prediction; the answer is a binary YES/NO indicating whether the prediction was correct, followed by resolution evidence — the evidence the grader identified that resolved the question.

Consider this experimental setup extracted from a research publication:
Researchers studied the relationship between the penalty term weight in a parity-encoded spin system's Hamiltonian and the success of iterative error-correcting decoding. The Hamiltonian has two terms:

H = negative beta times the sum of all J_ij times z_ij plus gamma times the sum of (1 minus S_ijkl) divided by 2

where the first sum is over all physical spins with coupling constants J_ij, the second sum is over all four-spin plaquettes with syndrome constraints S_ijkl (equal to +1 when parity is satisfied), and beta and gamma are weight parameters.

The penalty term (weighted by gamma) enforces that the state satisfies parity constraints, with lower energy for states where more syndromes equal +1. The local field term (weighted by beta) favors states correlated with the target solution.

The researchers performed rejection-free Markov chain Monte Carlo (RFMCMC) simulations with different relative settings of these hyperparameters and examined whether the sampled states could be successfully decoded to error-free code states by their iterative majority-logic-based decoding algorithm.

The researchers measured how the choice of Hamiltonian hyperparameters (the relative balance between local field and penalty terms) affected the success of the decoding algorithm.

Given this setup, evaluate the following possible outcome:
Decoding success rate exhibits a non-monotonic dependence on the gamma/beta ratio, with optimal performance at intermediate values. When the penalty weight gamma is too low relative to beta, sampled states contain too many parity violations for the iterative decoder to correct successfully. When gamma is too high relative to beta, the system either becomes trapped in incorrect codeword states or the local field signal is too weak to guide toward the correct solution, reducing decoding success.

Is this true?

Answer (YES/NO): NO